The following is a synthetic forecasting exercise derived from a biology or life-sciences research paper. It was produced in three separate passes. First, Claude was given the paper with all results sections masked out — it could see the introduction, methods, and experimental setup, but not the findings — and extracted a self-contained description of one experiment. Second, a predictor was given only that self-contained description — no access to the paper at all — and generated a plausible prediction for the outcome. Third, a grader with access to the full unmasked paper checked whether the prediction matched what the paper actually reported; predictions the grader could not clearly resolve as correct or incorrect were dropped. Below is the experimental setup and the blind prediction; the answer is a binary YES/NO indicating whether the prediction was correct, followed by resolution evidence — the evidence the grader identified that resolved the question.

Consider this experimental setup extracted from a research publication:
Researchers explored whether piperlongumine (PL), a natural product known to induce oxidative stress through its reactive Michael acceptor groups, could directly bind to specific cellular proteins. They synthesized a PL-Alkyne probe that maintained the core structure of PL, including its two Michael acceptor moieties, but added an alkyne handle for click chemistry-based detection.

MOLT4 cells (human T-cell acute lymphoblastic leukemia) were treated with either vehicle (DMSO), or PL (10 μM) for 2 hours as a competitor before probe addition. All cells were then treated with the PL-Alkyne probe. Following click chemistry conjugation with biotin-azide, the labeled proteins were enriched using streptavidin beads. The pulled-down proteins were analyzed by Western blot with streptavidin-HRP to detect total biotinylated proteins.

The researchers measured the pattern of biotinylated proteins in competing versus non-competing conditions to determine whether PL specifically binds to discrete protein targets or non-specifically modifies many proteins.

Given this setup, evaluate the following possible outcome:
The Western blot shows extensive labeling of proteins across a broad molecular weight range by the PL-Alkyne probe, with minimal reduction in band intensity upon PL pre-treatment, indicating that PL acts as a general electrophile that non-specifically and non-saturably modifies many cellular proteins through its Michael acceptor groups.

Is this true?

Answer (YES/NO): NO